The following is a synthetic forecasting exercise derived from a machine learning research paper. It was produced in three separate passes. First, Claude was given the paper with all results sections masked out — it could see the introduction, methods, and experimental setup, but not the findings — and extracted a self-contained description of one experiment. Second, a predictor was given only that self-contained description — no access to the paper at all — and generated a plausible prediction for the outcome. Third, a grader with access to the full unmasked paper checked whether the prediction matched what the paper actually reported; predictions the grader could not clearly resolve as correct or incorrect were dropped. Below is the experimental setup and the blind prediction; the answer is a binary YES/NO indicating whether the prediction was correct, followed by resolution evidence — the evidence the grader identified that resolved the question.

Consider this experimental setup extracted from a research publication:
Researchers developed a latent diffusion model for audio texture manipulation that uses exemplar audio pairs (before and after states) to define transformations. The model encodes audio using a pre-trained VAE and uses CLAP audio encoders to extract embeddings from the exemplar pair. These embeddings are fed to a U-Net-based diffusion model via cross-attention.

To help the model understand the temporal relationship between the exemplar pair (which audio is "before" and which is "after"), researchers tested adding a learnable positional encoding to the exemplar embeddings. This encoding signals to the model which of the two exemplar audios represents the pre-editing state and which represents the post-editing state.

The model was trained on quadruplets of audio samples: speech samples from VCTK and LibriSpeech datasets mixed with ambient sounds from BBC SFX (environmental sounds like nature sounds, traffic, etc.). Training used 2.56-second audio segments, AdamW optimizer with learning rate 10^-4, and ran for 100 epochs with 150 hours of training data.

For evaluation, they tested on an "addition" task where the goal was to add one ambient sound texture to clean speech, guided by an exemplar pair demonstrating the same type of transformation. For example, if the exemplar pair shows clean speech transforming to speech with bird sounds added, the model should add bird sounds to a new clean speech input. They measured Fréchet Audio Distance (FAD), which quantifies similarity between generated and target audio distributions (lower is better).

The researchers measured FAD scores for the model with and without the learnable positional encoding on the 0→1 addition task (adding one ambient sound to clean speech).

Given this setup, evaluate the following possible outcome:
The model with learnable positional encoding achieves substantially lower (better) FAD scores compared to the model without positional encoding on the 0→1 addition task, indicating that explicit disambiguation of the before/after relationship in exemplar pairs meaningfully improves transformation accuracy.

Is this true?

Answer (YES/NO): YES